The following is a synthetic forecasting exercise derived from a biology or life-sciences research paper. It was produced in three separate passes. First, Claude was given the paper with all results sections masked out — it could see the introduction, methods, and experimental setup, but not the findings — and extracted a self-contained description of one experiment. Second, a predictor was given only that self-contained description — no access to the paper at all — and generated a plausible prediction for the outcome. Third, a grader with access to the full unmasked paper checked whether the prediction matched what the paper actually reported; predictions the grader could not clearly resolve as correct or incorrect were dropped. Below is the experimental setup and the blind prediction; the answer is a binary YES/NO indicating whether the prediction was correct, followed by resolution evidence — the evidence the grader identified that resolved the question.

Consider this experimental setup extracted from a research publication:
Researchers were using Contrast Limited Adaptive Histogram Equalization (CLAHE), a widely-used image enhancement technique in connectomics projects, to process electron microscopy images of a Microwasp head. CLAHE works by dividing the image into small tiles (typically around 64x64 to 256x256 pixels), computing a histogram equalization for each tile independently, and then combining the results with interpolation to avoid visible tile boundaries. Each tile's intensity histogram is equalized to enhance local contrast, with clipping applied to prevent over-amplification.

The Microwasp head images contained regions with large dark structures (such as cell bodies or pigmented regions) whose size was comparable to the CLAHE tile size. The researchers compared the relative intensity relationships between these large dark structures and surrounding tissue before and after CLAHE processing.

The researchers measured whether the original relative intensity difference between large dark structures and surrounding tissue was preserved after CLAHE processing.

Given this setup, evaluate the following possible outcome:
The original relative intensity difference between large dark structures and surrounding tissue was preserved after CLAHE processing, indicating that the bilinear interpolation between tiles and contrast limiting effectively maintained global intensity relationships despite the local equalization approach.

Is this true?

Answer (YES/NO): NO